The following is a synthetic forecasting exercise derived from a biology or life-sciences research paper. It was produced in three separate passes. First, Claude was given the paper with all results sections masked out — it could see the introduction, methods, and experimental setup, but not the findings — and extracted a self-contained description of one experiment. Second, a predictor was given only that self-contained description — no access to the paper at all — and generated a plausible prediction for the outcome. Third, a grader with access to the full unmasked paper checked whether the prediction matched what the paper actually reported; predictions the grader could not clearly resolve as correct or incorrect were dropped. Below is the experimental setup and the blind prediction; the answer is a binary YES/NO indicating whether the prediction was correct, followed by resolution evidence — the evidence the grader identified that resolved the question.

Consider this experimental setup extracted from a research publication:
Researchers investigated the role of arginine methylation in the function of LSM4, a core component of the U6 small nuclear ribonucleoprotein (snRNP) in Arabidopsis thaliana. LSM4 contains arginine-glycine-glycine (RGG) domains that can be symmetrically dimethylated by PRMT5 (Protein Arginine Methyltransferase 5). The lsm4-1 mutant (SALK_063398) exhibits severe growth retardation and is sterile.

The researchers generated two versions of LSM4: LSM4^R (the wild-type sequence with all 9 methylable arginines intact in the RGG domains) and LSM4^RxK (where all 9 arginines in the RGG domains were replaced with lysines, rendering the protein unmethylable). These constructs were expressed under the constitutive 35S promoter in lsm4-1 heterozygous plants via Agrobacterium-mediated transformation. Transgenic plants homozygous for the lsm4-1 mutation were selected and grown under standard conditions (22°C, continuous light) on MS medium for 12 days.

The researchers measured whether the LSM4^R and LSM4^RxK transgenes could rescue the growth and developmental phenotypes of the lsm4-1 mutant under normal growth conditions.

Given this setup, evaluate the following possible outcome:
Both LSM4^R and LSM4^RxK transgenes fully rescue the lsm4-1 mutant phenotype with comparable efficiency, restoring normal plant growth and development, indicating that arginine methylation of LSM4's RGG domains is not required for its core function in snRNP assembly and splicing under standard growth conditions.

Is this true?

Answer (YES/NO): YES